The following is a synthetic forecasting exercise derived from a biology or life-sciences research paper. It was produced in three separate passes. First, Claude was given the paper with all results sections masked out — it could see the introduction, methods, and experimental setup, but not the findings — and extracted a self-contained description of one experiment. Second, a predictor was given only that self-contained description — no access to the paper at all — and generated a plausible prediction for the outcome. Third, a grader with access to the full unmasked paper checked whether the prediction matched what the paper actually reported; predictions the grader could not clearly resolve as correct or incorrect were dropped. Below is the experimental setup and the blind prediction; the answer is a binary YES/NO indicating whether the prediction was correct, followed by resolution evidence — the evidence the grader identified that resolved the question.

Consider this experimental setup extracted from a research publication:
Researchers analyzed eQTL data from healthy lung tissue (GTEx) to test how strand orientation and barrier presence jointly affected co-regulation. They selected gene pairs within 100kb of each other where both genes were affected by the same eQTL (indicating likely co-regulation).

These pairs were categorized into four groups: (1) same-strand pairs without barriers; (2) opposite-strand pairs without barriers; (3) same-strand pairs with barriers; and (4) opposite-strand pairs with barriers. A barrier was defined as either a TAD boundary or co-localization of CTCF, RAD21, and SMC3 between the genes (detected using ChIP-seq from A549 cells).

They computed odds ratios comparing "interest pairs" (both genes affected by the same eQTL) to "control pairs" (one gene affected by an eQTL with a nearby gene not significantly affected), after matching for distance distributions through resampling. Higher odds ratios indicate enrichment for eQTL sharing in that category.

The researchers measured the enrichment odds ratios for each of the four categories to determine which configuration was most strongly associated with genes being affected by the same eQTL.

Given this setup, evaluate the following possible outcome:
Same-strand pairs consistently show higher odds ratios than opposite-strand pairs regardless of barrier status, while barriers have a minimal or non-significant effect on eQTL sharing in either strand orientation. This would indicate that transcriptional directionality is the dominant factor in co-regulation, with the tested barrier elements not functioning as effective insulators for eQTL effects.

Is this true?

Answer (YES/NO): NO